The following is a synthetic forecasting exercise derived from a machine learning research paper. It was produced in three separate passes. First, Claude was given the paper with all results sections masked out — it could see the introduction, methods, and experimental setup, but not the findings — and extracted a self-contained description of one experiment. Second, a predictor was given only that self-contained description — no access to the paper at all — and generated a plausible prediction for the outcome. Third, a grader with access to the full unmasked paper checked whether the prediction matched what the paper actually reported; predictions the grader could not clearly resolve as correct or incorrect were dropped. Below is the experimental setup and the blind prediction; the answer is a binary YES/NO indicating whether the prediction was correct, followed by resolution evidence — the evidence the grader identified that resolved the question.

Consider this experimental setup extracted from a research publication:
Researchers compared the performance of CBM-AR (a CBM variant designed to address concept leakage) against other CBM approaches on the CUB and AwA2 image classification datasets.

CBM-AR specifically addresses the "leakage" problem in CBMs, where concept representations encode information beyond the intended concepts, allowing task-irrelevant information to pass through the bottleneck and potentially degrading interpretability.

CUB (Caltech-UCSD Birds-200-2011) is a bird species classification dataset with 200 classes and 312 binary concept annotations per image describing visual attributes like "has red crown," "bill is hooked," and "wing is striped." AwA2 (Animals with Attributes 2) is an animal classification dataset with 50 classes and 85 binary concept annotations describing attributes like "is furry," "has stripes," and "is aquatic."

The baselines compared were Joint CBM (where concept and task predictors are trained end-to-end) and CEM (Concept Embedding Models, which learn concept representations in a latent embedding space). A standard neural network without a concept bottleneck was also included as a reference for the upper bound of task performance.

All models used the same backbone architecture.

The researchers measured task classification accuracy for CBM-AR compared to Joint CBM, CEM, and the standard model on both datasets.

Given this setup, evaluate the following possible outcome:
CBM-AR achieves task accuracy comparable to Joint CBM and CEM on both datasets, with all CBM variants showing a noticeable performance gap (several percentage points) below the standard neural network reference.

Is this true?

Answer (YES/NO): NO